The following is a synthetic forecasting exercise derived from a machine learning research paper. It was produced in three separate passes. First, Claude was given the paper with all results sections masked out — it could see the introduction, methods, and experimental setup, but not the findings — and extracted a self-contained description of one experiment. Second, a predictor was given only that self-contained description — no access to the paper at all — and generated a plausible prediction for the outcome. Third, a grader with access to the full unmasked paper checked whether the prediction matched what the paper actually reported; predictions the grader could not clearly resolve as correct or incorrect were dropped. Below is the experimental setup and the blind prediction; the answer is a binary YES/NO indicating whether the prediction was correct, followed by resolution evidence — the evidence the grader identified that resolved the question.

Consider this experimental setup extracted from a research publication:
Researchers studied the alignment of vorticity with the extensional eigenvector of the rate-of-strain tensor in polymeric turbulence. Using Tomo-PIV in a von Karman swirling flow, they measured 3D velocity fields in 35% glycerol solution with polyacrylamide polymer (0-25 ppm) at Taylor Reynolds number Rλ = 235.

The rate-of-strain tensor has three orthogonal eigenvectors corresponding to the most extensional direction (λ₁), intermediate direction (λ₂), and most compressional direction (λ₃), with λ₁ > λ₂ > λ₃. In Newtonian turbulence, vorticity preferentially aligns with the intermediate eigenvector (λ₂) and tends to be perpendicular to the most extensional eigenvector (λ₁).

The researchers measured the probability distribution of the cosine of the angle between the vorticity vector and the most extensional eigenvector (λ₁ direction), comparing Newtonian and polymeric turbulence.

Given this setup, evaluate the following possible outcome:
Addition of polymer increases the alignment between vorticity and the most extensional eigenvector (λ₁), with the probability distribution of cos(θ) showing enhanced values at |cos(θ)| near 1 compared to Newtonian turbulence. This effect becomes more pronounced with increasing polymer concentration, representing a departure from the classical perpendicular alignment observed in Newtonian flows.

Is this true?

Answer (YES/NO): NO